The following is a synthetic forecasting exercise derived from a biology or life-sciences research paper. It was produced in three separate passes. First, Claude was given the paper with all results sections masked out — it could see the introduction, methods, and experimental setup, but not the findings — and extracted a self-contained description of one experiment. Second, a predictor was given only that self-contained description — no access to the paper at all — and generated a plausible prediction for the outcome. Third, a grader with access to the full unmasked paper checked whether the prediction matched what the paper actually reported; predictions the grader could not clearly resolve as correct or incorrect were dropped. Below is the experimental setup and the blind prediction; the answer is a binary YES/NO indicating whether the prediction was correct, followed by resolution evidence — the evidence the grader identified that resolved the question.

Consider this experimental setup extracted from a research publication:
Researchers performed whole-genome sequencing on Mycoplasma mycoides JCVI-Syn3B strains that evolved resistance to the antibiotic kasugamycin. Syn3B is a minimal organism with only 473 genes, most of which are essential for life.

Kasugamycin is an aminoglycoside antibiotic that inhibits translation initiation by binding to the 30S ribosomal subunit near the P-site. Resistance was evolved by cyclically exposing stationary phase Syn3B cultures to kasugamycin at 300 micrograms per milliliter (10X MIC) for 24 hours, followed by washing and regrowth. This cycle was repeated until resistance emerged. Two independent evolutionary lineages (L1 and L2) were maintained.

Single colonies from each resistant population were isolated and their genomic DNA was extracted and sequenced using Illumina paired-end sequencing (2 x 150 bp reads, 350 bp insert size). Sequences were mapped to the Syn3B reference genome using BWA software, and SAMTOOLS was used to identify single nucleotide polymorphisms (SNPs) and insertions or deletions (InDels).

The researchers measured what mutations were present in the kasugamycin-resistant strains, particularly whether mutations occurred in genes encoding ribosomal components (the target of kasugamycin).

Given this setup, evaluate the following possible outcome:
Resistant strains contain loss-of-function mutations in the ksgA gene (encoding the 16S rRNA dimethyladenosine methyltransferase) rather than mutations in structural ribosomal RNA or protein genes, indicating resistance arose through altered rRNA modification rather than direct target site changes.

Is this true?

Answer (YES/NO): YES